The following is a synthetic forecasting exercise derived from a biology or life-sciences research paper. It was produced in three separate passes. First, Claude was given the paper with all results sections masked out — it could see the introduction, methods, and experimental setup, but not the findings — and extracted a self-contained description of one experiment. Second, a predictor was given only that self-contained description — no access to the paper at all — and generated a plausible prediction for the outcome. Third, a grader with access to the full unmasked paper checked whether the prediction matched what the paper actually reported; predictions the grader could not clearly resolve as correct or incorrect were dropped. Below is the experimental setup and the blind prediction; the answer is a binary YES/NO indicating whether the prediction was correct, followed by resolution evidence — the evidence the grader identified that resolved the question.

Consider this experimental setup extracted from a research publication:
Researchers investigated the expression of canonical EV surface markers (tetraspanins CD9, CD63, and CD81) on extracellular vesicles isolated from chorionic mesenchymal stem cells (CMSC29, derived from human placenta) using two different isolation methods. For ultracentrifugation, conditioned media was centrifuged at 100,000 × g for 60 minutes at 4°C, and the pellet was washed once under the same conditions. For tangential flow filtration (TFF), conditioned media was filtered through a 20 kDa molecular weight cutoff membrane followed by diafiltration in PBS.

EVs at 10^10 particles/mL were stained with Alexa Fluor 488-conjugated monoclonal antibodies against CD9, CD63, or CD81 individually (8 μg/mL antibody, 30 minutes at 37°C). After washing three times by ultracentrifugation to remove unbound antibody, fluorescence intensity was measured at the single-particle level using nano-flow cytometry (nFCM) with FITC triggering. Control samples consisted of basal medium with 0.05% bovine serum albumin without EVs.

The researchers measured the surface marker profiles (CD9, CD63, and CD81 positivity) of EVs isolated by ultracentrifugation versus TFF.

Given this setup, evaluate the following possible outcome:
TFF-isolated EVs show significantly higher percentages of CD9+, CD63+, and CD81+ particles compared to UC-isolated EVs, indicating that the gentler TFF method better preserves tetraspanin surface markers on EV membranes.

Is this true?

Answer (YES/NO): NO